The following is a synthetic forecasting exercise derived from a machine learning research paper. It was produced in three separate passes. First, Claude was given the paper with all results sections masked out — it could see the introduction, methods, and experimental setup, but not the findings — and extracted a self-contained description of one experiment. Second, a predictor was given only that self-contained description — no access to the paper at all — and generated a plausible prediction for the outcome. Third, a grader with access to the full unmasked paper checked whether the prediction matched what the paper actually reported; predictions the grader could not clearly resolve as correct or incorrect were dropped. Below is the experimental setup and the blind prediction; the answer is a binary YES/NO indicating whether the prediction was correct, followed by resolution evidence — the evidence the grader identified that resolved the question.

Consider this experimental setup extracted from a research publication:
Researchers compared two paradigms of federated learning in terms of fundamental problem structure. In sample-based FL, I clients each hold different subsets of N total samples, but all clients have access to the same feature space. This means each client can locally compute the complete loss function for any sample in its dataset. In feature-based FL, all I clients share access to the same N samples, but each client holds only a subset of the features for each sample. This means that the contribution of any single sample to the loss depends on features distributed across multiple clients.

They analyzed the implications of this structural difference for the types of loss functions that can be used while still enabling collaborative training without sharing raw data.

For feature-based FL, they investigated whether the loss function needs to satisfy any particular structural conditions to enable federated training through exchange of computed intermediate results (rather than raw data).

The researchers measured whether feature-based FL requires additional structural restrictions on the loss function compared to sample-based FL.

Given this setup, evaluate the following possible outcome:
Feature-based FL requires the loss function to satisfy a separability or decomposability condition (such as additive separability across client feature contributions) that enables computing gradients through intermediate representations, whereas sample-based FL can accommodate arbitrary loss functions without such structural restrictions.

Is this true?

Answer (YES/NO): YES